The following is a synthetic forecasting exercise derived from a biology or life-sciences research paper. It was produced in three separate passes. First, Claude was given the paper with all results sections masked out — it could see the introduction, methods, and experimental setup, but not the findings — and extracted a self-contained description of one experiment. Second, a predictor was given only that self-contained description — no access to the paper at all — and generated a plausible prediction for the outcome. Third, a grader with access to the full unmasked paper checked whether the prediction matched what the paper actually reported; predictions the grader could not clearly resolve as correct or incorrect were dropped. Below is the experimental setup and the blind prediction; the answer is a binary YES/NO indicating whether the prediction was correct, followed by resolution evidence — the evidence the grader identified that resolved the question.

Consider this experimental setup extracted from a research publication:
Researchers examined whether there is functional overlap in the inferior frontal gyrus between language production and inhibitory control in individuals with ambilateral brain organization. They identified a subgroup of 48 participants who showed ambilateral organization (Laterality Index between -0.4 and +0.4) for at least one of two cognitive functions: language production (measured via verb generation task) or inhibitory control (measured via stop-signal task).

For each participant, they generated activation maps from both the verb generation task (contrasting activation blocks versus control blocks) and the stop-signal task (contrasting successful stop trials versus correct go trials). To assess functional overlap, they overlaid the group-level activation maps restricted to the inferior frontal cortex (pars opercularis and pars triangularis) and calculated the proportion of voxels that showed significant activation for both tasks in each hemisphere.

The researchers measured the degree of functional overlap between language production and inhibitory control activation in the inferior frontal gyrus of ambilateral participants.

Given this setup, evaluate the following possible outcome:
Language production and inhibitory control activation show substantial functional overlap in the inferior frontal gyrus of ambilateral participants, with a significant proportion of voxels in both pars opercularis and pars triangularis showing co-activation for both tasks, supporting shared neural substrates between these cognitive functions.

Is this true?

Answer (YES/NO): YES